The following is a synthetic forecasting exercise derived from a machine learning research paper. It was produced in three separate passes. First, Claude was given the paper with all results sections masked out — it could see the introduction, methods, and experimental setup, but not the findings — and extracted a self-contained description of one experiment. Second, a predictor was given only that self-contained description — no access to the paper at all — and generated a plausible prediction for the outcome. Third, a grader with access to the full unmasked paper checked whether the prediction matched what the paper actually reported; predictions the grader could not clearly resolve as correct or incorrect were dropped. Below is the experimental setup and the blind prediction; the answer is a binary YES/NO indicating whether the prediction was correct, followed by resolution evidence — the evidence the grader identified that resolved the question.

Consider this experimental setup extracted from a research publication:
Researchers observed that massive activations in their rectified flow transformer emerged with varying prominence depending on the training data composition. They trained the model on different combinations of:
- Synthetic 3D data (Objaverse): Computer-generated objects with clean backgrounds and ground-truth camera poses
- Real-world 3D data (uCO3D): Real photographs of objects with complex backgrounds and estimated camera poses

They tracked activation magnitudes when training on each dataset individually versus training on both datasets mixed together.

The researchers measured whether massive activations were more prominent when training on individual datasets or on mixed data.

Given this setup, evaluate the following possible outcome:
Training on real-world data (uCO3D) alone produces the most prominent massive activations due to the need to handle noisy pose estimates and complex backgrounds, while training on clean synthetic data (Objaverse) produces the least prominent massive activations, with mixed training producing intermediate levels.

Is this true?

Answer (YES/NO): NO